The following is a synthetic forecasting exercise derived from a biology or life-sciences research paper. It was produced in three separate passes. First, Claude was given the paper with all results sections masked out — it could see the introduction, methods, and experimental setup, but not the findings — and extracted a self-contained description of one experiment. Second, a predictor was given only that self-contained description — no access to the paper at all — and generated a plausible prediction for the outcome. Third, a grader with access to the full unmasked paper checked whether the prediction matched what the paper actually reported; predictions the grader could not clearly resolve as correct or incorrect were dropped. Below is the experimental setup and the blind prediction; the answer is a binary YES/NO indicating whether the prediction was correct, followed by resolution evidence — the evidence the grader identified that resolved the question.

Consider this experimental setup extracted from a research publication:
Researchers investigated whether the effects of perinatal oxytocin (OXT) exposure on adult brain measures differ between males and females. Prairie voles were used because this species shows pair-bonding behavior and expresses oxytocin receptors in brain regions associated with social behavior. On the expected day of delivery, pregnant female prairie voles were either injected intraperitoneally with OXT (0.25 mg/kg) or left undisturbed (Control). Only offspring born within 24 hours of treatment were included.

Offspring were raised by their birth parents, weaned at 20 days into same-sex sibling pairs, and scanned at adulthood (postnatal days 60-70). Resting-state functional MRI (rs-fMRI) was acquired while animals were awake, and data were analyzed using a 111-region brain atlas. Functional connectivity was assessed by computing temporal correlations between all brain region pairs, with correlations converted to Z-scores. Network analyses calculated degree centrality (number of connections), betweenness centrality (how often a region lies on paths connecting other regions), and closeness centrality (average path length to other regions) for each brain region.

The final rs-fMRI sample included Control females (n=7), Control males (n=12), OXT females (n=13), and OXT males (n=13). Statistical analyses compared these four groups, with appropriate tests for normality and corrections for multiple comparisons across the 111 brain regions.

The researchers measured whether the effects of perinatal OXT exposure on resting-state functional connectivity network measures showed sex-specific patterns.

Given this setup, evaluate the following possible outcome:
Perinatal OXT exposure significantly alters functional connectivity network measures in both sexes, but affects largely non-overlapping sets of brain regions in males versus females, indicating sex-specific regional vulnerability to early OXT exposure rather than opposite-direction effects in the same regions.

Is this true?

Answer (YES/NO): NO